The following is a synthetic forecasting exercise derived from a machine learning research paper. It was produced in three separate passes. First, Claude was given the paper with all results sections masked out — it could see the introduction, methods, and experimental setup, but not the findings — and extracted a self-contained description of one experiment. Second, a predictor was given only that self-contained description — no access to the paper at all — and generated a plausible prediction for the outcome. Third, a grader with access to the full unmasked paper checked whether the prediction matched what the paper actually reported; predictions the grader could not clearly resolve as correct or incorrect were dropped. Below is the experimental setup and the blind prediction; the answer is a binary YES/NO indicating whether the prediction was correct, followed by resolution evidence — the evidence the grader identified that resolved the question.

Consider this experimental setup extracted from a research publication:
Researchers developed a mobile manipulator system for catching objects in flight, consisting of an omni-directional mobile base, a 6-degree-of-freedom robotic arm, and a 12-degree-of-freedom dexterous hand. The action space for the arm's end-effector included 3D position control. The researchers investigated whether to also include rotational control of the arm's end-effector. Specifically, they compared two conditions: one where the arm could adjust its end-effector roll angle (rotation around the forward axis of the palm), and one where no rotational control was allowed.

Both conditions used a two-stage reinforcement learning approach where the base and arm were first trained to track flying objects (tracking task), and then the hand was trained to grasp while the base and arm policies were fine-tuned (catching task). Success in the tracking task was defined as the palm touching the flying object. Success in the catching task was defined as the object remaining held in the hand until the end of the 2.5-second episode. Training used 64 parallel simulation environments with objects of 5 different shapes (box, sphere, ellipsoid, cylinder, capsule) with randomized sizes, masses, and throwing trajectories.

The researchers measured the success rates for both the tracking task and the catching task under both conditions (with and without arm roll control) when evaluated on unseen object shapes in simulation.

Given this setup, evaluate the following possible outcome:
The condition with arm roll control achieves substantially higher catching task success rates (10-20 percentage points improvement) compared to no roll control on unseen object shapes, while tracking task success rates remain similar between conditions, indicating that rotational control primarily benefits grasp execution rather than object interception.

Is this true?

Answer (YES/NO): NO